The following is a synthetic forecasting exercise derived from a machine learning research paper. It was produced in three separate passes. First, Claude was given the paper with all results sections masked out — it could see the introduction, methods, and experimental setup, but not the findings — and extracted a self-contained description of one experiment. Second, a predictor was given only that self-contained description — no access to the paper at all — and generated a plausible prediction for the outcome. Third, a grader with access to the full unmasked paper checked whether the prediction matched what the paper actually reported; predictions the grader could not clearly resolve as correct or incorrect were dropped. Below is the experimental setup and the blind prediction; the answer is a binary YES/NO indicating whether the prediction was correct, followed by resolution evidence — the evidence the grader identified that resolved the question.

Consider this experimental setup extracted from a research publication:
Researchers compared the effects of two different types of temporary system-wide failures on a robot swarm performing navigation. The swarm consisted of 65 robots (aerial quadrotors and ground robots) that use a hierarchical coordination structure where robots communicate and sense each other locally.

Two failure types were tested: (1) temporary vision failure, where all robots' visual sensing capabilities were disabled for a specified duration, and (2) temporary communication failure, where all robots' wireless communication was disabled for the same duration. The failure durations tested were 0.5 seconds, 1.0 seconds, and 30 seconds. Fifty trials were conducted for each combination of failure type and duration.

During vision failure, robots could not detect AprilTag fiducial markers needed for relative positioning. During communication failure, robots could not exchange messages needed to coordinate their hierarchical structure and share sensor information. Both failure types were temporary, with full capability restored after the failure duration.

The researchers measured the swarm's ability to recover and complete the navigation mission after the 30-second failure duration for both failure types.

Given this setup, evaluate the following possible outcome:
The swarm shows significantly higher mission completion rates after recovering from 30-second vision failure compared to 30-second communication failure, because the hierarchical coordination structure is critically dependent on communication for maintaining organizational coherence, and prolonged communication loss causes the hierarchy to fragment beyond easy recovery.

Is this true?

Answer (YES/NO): NO